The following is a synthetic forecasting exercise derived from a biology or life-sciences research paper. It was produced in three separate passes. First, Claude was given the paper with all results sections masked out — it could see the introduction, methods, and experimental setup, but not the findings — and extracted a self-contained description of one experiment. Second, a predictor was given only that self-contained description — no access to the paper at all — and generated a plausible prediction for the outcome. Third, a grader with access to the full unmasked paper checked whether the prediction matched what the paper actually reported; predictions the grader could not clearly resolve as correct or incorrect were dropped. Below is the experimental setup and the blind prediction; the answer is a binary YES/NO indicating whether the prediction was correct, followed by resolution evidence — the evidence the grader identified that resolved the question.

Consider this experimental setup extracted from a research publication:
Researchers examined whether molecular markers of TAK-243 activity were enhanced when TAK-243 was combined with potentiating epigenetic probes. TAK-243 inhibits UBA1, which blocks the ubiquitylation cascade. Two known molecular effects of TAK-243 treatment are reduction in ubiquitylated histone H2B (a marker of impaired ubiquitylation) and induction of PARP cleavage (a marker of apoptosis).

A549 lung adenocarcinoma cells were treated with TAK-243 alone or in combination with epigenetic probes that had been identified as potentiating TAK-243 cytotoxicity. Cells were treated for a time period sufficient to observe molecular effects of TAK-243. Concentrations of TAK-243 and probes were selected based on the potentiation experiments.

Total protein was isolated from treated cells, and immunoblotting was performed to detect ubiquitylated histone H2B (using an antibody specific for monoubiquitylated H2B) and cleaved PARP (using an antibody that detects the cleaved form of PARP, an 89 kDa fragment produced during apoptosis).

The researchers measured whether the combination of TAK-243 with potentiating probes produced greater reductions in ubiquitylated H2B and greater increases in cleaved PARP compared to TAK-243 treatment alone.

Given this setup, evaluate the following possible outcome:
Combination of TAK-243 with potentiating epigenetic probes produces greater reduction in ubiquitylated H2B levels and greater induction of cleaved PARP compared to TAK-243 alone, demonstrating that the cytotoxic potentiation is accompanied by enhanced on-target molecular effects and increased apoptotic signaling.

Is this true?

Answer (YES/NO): YES